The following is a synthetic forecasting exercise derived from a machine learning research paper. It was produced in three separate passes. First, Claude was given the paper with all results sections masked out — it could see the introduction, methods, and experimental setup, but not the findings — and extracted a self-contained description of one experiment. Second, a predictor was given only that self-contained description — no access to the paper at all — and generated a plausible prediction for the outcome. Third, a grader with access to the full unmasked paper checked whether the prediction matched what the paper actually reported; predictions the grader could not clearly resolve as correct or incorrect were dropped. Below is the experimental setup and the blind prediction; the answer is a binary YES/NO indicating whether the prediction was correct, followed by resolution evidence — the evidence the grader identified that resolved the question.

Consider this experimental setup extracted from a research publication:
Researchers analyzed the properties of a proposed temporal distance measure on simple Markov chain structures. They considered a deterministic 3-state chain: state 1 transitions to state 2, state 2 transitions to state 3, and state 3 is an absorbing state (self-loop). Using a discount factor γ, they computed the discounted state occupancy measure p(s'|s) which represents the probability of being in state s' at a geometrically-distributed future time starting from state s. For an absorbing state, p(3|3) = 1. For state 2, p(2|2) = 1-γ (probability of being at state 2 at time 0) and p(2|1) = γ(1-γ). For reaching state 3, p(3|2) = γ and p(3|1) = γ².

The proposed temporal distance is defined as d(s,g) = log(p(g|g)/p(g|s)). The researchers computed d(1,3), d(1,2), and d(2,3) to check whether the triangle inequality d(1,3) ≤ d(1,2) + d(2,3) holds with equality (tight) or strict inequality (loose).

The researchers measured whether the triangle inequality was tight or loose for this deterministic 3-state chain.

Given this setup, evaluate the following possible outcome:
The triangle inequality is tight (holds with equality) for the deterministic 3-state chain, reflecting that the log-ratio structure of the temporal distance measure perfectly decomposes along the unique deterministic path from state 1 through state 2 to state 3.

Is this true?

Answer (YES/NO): YES